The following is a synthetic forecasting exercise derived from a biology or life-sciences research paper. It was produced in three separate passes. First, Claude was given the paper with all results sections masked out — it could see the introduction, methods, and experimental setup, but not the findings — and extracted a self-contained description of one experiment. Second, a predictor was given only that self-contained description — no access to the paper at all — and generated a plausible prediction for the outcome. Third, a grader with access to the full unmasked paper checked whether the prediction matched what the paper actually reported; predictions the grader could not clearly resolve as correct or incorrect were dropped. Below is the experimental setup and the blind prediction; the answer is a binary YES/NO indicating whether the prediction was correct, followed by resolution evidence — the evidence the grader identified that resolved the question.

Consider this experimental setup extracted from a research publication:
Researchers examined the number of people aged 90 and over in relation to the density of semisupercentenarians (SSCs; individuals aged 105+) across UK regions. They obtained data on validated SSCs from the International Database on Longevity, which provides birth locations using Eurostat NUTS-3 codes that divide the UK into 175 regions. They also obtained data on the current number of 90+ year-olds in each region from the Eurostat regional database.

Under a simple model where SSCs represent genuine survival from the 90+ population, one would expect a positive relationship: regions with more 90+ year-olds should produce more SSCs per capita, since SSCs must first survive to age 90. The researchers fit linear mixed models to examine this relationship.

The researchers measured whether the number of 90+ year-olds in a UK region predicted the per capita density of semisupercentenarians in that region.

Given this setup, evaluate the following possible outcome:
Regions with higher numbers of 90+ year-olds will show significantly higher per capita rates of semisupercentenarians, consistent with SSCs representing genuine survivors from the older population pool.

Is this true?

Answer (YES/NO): NO